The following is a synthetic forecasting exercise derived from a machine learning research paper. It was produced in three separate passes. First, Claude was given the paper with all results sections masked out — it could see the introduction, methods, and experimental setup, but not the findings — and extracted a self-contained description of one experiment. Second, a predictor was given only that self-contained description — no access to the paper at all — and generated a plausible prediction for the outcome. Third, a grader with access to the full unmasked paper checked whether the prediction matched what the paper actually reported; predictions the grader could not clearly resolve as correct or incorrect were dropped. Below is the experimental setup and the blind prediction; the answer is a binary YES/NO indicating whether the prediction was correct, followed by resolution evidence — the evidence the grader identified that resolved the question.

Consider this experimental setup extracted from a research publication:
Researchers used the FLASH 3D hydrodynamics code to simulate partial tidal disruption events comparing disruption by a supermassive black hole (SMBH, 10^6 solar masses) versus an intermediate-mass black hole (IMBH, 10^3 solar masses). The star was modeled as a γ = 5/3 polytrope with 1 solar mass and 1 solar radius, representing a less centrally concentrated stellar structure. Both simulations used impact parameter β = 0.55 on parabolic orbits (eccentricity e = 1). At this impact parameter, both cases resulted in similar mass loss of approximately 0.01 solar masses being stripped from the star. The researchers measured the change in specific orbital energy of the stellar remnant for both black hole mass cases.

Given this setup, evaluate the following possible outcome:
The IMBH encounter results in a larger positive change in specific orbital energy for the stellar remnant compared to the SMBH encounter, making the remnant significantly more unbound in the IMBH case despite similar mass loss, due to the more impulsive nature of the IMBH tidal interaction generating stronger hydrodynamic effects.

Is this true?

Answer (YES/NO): NO